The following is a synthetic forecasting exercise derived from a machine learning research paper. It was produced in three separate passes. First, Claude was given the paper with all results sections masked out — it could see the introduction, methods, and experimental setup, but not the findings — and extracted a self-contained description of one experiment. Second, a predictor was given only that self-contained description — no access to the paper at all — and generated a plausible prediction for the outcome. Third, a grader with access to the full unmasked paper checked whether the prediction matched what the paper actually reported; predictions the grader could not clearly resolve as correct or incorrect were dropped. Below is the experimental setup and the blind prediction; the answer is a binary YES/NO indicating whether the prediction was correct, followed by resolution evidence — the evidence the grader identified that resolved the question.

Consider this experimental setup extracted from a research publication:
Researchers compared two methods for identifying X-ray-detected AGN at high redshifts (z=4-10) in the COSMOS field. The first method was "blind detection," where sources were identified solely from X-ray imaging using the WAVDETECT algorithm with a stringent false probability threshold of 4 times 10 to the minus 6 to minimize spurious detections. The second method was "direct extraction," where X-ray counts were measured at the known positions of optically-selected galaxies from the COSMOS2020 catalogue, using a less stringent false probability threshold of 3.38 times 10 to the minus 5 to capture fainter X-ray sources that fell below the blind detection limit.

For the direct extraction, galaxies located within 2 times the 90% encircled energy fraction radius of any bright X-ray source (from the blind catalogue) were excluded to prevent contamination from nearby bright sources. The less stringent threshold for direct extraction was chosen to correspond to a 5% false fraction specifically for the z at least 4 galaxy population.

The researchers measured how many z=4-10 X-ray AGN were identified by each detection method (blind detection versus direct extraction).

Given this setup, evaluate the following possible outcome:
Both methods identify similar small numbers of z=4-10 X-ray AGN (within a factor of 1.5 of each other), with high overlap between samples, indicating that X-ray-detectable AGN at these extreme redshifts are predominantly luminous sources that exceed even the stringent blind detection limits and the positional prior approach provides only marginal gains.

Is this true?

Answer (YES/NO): NO